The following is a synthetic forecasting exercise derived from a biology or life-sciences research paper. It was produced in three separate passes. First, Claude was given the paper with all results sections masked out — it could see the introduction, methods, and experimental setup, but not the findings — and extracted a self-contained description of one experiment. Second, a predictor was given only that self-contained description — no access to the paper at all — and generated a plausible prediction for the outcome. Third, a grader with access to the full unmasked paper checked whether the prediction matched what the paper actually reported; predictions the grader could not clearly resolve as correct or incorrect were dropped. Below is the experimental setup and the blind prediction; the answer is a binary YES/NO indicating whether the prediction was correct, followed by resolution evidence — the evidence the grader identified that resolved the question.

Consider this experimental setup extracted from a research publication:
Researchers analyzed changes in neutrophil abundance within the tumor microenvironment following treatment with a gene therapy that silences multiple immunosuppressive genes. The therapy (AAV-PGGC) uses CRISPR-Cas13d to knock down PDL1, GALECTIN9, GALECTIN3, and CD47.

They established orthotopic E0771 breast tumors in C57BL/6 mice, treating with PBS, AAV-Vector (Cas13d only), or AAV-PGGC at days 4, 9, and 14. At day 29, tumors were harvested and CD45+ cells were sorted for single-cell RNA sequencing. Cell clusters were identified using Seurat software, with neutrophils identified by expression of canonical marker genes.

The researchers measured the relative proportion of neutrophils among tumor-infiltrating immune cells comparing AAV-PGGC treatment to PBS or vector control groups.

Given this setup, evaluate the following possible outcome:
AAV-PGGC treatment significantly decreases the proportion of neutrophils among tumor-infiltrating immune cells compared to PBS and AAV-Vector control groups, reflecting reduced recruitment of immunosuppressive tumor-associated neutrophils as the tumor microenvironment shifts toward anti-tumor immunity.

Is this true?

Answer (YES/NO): YES